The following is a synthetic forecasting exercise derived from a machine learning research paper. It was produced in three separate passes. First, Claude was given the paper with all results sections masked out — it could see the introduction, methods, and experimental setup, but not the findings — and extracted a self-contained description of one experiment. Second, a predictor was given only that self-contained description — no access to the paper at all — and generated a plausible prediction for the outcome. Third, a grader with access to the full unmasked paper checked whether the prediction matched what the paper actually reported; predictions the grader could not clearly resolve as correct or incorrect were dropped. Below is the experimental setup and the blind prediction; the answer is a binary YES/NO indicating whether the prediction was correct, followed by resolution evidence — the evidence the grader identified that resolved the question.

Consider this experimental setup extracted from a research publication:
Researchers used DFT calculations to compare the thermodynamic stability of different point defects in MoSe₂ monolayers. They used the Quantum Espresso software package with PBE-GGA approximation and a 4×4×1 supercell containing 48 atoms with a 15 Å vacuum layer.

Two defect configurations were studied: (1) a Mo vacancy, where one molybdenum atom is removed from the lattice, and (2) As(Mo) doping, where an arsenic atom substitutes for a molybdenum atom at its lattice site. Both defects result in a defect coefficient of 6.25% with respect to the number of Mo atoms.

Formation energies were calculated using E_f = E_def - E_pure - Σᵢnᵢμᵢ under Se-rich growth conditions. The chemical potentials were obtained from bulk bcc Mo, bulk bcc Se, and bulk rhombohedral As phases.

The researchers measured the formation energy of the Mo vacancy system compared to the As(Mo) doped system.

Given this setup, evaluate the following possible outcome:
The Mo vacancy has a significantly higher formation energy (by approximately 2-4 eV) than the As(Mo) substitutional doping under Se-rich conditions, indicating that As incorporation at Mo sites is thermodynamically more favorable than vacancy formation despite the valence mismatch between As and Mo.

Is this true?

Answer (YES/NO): NO